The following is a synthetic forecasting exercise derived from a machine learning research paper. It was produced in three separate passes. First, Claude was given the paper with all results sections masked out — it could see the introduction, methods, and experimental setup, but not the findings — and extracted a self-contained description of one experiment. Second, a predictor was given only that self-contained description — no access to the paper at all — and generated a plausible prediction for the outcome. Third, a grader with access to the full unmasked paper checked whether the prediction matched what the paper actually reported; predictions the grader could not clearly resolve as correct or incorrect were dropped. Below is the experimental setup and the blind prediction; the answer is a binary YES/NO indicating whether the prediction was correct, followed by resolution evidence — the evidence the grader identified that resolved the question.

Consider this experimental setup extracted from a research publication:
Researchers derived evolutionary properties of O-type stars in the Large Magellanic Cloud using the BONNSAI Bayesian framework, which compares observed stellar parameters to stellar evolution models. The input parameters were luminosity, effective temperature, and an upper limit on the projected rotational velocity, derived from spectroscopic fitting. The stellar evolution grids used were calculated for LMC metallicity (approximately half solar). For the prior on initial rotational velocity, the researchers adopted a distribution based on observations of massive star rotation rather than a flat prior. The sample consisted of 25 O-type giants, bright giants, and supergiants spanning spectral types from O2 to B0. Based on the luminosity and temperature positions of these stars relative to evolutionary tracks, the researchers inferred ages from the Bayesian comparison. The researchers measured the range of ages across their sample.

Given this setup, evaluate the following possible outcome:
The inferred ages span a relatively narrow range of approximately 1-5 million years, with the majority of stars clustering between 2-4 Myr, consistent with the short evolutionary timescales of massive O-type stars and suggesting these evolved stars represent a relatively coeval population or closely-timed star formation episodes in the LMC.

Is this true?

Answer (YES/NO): NO